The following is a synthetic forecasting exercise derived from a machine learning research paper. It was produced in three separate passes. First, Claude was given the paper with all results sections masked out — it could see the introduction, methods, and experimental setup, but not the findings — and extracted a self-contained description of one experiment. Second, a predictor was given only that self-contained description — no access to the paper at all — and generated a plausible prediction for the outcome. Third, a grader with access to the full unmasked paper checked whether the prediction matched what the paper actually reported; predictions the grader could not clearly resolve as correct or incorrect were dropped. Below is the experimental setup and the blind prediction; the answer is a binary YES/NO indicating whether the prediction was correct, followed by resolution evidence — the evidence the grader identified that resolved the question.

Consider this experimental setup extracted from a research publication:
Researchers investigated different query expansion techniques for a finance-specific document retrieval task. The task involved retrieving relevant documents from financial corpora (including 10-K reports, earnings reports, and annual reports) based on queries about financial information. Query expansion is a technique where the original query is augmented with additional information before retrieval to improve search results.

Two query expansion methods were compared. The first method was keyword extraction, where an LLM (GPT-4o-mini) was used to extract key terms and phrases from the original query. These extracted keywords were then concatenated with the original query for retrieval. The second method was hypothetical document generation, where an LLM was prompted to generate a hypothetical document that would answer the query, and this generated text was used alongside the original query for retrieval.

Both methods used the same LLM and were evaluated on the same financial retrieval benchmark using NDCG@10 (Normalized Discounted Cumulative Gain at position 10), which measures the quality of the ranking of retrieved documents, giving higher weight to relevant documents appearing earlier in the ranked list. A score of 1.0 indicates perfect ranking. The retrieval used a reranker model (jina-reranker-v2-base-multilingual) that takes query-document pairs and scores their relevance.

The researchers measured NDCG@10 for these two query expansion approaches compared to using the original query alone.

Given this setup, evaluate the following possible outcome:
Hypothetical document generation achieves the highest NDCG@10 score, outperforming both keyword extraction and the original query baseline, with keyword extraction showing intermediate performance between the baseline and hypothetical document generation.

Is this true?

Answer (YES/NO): NO